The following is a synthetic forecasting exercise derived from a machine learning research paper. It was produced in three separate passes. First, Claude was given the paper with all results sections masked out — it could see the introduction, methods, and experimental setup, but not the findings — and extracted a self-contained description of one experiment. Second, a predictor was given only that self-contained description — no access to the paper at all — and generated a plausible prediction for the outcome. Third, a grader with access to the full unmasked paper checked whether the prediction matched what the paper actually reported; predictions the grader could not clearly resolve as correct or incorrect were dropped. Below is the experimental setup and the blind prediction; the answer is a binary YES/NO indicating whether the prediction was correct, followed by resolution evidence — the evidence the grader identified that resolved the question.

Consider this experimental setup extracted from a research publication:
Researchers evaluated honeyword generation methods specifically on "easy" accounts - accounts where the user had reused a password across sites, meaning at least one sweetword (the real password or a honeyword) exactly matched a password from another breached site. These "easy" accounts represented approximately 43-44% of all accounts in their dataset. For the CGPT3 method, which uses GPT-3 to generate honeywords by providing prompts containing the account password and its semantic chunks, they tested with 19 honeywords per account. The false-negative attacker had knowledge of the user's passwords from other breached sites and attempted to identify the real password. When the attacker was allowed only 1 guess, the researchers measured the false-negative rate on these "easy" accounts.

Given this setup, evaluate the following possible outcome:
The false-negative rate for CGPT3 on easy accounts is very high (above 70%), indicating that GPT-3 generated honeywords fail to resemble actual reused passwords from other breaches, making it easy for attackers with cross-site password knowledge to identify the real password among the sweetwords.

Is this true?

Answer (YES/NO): YES